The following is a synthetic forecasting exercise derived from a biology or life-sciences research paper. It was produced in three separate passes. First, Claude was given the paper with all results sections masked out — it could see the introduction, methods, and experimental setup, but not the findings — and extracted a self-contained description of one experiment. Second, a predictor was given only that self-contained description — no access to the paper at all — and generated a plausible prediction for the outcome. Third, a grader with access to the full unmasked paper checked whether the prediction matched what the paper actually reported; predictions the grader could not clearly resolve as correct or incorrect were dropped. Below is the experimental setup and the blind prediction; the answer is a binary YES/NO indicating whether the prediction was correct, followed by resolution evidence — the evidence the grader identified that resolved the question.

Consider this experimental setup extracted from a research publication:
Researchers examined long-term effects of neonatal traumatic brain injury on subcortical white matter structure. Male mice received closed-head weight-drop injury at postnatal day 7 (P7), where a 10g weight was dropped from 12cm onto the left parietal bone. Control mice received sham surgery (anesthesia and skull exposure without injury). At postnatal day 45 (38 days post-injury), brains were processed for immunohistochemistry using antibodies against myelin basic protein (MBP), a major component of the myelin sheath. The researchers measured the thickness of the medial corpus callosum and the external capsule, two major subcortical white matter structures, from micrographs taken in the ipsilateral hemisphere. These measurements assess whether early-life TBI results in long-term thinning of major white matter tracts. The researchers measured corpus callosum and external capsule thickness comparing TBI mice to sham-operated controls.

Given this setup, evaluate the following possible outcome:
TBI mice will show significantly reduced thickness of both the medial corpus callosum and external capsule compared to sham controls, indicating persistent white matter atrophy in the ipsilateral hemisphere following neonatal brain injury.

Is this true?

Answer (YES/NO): YES